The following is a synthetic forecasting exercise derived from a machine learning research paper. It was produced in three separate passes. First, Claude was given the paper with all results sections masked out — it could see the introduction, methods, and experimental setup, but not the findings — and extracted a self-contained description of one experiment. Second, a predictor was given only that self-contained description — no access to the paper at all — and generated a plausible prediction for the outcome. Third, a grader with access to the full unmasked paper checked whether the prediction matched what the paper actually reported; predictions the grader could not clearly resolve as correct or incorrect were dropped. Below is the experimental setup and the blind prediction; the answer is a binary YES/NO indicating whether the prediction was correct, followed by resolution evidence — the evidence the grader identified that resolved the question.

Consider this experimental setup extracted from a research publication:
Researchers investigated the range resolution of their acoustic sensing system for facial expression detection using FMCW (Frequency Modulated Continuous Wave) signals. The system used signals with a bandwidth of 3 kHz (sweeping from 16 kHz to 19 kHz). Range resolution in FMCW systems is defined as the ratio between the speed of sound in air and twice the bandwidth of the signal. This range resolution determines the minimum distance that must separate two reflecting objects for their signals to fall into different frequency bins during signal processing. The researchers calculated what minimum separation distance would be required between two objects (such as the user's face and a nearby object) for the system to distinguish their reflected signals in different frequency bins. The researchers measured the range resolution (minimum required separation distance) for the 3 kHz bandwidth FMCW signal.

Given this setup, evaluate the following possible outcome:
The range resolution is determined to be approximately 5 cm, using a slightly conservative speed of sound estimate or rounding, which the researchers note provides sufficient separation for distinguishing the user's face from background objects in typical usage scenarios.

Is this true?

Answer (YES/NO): NO